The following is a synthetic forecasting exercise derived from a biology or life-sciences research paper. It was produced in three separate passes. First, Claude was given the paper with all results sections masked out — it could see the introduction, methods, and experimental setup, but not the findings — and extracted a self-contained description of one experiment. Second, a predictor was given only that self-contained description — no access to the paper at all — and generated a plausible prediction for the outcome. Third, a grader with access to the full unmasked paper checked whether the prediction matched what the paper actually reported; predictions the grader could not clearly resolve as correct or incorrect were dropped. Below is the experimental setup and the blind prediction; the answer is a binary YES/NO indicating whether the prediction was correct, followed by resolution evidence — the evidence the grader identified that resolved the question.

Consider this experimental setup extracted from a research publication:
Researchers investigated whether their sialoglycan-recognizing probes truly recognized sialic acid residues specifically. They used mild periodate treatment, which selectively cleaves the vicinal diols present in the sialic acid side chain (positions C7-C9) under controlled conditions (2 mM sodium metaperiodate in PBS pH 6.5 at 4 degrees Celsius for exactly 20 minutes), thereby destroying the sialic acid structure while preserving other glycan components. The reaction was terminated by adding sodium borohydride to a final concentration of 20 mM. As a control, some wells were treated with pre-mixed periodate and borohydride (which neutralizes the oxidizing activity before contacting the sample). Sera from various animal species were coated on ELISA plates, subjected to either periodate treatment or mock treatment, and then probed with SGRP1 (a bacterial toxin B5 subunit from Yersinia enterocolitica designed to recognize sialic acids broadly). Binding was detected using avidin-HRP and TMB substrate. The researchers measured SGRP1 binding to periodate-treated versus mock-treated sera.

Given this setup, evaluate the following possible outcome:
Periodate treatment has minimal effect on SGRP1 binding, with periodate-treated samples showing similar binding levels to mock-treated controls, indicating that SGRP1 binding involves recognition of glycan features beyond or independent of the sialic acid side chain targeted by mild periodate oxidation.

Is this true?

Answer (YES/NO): NO